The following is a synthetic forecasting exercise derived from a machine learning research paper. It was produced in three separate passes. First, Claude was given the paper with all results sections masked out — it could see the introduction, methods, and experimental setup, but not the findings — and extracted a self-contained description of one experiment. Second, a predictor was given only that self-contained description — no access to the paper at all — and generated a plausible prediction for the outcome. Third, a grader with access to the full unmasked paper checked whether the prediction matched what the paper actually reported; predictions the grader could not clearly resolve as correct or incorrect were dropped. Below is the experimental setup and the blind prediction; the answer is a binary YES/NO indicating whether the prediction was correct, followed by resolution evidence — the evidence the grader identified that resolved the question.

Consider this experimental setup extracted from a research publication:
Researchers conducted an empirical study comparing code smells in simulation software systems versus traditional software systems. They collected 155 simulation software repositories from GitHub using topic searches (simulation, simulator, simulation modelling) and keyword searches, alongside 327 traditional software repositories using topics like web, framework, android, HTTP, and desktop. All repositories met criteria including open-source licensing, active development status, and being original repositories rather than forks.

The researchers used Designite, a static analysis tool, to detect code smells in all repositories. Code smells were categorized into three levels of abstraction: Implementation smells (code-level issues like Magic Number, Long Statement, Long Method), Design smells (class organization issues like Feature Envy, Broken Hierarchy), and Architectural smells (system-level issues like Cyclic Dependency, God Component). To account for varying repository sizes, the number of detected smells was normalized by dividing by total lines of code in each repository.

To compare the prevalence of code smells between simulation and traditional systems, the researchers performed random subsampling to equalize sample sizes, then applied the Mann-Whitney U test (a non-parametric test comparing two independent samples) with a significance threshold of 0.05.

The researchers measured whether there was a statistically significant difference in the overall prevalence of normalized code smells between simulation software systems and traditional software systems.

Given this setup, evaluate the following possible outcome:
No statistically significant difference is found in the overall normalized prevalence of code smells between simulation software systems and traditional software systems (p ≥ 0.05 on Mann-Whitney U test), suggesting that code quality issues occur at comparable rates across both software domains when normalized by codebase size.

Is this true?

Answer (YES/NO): NO